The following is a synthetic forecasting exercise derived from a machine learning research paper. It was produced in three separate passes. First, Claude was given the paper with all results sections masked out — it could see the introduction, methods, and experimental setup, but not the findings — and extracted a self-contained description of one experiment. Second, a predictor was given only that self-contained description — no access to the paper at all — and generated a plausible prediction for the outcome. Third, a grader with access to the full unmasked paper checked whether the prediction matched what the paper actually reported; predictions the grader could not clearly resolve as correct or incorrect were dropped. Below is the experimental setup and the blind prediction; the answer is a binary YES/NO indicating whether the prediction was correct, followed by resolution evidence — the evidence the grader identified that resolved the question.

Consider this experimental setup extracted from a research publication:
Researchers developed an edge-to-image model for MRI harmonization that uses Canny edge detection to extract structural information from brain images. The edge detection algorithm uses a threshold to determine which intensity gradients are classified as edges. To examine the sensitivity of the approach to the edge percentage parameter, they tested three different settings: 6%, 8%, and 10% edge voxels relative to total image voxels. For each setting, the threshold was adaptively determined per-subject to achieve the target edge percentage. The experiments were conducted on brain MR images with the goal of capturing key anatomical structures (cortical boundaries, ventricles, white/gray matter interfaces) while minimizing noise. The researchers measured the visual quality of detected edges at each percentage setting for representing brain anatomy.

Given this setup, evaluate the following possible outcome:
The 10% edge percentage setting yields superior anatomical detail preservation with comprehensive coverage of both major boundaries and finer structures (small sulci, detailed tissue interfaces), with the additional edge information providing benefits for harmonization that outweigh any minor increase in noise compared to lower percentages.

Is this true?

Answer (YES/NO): NO